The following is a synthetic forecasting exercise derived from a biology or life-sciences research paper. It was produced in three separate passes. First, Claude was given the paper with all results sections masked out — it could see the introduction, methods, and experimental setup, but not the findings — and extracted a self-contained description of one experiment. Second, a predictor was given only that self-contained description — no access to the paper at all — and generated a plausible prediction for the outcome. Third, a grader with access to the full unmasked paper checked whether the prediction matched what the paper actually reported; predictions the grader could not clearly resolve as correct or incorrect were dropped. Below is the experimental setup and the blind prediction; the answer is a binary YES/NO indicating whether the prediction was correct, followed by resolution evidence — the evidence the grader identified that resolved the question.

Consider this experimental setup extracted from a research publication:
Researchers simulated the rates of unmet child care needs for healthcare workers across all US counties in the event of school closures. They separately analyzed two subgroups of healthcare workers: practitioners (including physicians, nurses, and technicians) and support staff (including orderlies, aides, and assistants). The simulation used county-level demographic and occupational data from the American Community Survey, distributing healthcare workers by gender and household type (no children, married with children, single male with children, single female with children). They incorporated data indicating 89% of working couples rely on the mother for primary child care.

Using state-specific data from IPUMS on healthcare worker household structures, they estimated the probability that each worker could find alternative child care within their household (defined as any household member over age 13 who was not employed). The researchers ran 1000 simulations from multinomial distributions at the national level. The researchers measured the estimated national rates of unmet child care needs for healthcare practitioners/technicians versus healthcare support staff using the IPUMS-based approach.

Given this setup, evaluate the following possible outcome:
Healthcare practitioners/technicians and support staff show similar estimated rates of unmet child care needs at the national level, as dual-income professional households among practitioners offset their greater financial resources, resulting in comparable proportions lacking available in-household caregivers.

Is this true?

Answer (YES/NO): NO